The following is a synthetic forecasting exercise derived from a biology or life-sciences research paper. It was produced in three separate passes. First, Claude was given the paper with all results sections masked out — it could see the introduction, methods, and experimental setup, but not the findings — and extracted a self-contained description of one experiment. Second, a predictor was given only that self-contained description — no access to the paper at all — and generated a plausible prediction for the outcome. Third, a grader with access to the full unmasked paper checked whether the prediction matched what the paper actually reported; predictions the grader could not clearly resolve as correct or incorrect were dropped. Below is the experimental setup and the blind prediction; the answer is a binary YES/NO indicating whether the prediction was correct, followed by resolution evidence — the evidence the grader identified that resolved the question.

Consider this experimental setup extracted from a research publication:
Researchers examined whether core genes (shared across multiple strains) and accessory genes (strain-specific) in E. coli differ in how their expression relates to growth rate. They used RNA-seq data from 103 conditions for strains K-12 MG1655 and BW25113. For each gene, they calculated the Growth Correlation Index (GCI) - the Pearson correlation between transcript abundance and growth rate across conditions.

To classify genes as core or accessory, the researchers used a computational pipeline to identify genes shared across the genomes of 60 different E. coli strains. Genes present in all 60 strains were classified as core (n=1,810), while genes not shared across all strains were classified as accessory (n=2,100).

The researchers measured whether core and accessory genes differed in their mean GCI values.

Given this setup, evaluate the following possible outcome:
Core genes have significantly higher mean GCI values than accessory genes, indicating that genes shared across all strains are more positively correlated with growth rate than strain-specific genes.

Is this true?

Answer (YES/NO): YES